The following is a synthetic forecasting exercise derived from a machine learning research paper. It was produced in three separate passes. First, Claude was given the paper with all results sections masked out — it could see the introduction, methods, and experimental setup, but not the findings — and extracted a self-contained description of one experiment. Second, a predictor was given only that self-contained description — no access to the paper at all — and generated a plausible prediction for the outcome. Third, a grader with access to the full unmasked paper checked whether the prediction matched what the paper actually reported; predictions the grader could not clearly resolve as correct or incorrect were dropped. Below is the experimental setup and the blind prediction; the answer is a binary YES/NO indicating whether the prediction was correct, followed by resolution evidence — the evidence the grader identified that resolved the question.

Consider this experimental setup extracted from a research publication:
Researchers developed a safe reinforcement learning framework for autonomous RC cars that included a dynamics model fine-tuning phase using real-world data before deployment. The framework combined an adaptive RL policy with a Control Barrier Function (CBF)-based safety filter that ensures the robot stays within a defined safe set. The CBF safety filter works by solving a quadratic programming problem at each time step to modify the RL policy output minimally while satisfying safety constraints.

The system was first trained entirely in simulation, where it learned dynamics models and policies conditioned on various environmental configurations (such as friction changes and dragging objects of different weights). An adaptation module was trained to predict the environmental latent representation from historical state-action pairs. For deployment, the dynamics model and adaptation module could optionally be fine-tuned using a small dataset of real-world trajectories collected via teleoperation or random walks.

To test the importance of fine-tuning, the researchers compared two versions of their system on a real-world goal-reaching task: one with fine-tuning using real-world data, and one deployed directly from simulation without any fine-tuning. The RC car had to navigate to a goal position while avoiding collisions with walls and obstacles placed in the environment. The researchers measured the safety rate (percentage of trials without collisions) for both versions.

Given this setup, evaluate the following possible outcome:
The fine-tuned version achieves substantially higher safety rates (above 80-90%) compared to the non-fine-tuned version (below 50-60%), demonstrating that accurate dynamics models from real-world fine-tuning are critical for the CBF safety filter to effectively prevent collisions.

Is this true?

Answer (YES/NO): NO